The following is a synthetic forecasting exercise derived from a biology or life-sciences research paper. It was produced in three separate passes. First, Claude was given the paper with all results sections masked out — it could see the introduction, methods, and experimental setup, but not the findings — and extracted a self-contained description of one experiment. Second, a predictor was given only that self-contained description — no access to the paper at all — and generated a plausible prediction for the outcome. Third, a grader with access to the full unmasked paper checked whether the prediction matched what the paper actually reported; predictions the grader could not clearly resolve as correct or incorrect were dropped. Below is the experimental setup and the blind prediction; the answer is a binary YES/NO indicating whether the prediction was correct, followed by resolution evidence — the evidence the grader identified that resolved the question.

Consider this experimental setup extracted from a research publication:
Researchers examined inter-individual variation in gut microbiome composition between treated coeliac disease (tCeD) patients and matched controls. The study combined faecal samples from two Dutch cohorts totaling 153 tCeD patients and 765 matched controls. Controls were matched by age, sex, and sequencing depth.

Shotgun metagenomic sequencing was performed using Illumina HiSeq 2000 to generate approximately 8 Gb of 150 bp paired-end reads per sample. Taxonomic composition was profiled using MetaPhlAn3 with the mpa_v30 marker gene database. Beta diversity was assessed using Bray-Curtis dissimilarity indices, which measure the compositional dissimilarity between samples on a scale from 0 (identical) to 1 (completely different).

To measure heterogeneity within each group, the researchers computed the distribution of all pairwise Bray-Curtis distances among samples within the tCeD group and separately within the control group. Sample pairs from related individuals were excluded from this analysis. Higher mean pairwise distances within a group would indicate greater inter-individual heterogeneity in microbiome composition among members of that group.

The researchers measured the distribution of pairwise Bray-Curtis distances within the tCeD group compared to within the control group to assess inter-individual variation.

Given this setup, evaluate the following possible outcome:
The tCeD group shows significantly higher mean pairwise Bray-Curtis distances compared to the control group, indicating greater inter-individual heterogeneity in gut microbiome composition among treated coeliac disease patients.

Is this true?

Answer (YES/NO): YES